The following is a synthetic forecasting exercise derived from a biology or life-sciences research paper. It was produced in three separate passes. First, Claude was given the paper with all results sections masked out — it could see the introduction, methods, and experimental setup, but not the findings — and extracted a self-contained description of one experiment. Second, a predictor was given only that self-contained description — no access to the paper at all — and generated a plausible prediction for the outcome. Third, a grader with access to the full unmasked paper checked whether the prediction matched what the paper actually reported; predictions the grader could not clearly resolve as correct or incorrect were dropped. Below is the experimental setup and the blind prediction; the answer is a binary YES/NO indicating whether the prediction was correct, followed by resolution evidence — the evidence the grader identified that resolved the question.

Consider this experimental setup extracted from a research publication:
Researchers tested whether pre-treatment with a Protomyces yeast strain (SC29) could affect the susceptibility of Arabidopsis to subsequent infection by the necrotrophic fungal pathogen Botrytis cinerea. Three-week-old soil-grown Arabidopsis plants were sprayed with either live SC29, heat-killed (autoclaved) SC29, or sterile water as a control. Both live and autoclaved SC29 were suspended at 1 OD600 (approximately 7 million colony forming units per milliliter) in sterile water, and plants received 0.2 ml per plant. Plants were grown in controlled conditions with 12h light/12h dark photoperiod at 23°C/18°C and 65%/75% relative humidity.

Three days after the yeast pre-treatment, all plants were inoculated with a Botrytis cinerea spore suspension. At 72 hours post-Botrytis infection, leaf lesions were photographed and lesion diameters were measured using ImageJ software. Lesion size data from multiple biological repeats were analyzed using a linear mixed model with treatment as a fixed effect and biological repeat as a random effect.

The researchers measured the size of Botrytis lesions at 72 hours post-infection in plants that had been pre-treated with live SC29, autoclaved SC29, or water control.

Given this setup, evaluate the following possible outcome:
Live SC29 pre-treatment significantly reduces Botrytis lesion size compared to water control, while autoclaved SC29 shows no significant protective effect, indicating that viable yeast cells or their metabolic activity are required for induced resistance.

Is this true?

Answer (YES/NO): NO